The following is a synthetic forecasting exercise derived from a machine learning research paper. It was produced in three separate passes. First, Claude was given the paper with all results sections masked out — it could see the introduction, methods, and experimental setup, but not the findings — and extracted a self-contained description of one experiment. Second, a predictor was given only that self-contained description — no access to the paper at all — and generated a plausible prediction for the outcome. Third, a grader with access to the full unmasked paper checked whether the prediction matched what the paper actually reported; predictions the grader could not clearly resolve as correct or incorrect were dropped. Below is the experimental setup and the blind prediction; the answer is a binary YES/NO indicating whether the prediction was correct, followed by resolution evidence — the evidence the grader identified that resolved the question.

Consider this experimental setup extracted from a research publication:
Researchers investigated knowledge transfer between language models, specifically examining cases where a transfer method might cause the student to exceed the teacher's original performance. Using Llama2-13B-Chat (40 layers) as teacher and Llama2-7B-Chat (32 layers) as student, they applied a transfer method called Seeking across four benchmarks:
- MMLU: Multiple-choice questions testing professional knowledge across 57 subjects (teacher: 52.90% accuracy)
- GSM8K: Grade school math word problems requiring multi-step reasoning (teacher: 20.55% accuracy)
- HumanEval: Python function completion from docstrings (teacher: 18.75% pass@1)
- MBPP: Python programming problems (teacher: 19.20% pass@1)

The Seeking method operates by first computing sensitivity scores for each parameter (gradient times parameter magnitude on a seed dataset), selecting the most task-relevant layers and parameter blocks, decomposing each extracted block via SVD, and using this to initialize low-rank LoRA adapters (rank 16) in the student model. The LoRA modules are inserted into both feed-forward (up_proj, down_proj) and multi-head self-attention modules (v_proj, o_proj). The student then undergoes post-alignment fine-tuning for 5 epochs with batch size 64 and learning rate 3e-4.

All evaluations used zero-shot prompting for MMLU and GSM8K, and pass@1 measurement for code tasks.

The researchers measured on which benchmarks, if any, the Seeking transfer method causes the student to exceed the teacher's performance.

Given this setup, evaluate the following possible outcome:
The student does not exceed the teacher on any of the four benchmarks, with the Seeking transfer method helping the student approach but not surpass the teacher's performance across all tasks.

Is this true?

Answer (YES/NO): NO